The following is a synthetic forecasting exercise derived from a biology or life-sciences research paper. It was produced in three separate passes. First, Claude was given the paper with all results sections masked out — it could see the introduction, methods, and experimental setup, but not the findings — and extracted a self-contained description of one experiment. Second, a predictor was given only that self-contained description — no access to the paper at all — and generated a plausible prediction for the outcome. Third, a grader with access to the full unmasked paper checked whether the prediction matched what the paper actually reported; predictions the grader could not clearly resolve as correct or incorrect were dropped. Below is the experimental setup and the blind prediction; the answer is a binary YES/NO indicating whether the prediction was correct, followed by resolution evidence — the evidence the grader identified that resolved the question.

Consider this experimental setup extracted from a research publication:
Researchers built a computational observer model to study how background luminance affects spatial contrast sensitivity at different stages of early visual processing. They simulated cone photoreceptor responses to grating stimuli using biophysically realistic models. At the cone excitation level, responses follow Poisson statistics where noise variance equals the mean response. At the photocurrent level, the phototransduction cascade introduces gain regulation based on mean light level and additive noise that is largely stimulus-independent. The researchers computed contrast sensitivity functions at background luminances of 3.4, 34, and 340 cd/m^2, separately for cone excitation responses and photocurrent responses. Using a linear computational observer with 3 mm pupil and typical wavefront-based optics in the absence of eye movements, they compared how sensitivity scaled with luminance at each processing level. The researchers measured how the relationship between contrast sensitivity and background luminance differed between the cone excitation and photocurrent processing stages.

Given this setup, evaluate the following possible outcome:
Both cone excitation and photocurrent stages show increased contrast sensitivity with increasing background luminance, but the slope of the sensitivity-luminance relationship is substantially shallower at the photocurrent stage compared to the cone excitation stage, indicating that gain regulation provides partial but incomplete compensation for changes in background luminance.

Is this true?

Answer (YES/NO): NO